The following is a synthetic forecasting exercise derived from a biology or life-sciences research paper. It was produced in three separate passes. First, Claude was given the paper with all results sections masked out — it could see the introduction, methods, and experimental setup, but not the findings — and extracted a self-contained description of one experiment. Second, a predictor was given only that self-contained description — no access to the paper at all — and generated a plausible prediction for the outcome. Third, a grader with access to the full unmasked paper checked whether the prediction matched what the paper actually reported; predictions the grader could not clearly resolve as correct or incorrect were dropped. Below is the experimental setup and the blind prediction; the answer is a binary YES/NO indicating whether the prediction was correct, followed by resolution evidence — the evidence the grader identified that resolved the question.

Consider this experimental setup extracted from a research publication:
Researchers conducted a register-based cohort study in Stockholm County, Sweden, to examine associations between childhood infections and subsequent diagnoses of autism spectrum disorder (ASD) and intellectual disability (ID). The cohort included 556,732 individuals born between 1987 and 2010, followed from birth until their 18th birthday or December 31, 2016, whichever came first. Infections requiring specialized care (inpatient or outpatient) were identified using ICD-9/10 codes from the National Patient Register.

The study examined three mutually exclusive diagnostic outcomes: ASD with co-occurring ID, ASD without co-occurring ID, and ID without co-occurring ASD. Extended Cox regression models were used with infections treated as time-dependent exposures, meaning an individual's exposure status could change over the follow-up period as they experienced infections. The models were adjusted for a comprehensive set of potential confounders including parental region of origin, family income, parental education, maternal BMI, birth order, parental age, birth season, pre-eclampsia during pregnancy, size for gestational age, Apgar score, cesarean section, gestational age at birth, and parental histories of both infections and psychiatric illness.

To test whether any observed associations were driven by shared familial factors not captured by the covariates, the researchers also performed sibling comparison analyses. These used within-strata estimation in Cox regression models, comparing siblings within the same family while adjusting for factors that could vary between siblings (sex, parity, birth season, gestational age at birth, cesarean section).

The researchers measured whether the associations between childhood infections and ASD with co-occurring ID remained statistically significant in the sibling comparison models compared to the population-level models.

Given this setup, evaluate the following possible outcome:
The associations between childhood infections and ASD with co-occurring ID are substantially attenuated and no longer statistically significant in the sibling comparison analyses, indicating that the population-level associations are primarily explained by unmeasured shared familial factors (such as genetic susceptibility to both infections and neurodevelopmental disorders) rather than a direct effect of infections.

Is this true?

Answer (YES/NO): NO